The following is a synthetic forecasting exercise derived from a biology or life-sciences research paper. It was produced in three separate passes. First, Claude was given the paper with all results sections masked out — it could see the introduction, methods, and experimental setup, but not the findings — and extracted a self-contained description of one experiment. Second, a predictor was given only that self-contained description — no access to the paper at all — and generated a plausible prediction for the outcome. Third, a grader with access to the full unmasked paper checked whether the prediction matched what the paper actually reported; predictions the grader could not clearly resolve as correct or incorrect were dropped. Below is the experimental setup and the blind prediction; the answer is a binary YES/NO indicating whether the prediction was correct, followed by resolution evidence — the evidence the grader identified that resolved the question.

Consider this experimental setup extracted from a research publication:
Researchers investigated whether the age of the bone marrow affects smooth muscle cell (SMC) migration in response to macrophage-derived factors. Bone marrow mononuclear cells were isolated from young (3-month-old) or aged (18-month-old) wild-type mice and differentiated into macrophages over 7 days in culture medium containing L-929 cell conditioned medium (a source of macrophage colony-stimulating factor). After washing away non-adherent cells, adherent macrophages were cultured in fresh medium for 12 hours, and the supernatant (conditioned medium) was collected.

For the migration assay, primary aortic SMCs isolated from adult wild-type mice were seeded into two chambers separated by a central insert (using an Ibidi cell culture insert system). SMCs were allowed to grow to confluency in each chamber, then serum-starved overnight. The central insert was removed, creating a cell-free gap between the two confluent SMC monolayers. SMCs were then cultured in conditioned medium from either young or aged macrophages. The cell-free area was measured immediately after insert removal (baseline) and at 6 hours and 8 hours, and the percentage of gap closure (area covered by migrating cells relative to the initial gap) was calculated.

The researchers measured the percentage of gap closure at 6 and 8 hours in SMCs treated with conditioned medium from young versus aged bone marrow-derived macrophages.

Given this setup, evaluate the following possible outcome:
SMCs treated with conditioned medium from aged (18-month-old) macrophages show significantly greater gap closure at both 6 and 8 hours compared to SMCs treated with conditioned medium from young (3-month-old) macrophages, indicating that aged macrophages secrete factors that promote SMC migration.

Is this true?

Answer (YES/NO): YES